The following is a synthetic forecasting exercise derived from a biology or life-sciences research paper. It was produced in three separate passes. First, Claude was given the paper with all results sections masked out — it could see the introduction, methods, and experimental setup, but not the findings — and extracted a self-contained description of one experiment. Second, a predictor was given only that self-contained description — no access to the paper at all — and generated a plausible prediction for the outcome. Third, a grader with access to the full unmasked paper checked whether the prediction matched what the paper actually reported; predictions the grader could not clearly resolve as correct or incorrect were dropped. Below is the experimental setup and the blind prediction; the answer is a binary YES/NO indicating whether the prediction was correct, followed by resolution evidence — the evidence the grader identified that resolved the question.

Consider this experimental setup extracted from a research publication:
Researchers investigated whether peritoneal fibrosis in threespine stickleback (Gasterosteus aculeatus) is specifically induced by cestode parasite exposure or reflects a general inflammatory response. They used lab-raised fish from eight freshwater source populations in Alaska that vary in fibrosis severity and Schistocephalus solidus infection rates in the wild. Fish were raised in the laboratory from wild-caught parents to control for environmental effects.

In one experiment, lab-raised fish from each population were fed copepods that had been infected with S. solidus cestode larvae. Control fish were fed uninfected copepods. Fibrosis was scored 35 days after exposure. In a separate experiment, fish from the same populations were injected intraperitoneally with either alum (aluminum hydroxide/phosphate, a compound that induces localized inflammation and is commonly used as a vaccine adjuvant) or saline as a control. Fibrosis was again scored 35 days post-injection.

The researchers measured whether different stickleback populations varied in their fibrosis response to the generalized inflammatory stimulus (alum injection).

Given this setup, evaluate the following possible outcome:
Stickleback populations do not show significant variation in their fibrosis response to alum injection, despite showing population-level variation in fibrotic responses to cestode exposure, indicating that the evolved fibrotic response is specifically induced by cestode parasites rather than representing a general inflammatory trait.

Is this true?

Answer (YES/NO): YES